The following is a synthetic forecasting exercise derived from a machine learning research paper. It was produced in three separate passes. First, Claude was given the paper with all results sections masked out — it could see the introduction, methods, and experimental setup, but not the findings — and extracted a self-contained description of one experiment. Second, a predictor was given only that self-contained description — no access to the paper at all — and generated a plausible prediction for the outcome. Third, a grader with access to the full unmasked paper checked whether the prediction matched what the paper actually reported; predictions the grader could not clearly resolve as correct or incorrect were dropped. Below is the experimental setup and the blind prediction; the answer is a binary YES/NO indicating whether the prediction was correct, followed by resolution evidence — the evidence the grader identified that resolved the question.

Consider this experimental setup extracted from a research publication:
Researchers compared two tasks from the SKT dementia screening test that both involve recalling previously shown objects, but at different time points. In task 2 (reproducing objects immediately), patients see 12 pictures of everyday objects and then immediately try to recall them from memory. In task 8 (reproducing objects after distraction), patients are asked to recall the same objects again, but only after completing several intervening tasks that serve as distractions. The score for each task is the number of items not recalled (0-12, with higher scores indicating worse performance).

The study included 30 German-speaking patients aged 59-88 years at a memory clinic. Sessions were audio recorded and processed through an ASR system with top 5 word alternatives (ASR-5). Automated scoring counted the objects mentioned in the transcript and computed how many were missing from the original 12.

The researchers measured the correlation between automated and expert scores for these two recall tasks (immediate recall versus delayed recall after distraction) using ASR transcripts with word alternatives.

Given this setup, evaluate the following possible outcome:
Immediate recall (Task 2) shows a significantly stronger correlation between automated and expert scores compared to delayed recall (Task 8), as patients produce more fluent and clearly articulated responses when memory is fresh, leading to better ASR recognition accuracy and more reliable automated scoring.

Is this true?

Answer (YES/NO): NO